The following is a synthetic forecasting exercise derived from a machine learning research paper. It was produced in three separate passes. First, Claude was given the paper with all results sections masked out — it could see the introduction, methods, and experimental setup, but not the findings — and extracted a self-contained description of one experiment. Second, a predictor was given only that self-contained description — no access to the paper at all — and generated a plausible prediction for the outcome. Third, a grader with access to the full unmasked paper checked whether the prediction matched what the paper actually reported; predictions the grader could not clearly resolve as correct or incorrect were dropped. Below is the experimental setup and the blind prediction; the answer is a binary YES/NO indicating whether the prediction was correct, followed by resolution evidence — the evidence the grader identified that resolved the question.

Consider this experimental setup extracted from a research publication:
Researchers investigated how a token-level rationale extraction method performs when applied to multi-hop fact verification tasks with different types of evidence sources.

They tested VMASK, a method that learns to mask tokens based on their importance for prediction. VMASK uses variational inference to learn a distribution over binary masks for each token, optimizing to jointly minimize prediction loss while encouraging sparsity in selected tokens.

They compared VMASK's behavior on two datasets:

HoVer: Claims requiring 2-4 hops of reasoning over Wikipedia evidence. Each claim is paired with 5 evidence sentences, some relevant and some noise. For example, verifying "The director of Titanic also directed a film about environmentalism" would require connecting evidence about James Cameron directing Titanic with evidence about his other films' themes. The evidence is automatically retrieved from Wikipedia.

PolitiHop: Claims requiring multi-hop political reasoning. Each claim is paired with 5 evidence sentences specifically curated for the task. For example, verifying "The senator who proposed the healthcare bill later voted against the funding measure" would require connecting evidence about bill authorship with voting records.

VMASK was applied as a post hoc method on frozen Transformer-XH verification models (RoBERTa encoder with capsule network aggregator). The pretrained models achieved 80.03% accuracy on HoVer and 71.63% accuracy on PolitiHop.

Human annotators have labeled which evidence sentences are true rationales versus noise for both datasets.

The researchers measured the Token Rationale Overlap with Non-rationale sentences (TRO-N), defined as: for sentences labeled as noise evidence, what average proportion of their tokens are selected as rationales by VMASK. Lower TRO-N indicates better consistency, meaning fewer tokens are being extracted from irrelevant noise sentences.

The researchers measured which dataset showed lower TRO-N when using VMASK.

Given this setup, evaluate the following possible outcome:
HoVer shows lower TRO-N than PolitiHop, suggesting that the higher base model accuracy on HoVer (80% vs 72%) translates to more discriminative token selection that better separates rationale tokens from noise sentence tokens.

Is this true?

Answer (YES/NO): YES